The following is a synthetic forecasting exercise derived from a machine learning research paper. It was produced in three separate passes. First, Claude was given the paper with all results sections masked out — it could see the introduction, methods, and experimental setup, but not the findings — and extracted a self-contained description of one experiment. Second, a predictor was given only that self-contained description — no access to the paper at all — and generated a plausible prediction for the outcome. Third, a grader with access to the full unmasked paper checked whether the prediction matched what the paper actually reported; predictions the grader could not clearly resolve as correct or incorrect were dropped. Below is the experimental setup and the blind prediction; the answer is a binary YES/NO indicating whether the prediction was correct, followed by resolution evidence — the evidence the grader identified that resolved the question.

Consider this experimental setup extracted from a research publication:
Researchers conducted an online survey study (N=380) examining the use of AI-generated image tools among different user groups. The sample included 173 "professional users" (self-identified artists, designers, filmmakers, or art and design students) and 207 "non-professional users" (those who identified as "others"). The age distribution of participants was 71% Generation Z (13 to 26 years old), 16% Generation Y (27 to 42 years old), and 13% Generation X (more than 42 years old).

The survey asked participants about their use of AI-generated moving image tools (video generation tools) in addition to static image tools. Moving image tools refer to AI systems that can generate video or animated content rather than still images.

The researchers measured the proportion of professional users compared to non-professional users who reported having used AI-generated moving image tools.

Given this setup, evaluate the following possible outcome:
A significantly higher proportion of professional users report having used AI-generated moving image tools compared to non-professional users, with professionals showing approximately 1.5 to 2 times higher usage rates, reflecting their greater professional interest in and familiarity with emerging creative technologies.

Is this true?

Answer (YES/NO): YES